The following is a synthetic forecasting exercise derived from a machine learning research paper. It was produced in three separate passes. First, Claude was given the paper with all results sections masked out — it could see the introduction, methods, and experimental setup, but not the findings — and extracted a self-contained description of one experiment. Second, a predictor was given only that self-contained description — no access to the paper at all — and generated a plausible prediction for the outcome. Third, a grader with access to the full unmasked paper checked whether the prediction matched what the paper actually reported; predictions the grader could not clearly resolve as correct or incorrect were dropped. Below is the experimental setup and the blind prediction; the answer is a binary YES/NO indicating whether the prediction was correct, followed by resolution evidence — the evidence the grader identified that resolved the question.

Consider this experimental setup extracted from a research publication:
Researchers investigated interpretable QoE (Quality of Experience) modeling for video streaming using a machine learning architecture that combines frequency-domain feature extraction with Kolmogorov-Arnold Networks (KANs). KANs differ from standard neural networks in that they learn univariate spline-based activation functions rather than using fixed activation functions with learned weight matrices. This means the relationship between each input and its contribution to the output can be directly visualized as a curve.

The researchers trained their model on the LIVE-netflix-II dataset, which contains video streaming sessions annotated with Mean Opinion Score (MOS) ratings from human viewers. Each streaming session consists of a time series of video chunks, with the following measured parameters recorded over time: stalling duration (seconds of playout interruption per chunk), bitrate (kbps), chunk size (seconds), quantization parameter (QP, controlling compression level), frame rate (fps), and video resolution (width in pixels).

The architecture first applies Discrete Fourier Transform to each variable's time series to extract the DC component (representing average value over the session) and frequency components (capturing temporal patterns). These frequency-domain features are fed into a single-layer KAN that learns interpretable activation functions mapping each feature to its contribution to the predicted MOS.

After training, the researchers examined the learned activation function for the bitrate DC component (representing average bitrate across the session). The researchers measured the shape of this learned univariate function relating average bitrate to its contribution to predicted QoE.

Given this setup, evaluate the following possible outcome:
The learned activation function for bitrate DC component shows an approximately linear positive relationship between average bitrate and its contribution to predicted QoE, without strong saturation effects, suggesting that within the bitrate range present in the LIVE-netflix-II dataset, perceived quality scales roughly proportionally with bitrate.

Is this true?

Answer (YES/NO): NO